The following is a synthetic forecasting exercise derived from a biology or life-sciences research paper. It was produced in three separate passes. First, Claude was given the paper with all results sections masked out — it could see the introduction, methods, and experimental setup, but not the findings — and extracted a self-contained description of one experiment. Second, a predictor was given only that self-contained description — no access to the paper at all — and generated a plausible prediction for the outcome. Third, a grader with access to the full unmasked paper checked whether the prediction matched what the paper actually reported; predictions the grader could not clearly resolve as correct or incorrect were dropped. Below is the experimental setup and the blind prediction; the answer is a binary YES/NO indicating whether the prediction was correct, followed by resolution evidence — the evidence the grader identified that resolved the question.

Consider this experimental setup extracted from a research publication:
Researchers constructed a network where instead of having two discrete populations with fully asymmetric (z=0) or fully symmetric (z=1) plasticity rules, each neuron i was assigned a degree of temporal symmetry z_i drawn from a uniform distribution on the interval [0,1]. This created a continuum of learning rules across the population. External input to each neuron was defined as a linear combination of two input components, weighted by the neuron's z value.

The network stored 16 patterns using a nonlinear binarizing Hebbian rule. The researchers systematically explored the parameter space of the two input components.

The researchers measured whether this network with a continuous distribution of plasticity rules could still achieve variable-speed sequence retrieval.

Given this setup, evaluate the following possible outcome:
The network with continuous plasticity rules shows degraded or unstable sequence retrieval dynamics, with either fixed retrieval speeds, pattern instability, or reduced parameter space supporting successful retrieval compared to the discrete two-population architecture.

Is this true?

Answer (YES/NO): NO